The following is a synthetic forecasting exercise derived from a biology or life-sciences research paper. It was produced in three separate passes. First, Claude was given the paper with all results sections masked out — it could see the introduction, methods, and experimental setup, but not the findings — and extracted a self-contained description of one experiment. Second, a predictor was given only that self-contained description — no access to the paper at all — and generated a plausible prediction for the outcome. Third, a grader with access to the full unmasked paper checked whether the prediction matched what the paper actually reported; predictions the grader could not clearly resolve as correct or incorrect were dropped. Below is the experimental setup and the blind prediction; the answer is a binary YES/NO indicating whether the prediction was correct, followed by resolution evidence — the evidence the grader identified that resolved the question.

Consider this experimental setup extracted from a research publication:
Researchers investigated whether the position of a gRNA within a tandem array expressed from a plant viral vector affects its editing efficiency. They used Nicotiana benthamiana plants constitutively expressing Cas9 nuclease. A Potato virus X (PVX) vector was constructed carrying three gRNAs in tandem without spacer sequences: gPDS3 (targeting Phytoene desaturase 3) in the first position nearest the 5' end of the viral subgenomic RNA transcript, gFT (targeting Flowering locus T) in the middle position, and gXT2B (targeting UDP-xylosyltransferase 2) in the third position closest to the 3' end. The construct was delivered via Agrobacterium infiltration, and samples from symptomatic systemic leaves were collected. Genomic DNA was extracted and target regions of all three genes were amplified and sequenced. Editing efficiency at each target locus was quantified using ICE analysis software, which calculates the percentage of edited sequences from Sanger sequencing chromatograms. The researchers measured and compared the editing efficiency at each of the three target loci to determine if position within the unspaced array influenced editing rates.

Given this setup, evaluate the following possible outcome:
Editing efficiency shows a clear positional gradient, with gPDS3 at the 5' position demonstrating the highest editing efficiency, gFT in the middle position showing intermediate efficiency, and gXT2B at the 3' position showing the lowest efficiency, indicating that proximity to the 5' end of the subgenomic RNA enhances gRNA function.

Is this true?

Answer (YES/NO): NO